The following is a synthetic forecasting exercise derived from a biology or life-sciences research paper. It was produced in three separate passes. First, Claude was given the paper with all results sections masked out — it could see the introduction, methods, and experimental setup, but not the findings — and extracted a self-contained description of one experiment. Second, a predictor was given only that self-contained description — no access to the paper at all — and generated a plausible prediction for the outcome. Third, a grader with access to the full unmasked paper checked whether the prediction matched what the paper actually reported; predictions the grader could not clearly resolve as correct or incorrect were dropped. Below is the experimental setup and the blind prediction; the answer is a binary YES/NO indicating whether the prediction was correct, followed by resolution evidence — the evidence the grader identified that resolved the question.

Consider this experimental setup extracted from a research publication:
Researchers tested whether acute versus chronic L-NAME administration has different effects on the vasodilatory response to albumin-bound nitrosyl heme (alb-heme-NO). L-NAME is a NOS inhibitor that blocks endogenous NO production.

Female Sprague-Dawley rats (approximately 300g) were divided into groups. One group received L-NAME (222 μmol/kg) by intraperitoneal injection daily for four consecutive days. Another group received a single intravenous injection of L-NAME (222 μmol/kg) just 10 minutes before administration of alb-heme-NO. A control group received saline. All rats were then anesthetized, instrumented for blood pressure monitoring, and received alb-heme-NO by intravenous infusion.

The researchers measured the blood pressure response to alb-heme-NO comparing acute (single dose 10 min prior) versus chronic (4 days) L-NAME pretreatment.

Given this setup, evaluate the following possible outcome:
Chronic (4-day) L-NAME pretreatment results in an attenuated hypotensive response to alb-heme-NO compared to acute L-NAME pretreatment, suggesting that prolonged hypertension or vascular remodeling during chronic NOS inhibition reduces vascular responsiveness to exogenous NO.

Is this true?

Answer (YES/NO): NO